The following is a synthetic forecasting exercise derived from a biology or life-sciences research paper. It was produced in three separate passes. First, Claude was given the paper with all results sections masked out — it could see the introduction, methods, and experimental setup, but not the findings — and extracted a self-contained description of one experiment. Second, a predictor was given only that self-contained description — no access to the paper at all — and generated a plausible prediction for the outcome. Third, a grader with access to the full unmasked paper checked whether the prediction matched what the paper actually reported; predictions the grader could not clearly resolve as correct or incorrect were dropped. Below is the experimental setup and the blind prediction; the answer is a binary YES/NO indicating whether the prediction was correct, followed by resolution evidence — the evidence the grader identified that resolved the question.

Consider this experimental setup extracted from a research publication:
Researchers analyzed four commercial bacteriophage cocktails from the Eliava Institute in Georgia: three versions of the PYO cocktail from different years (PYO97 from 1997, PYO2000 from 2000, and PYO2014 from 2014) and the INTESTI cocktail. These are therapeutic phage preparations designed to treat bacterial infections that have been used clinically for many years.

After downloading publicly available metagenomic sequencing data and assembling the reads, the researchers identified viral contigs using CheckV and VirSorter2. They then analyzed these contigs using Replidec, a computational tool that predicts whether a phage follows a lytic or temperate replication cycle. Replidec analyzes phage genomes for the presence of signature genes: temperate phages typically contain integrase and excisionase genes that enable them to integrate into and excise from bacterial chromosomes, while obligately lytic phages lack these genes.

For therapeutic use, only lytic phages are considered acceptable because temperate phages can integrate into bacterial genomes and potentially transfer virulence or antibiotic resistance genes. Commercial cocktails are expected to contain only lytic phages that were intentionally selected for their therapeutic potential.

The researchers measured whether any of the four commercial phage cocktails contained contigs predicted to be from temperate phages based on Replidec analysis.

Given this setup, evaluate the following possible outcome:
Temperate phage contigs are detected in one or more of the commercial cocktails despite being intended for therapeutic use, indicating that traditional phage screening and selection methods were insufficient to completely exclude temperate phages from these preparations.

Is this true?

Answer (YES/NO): YES